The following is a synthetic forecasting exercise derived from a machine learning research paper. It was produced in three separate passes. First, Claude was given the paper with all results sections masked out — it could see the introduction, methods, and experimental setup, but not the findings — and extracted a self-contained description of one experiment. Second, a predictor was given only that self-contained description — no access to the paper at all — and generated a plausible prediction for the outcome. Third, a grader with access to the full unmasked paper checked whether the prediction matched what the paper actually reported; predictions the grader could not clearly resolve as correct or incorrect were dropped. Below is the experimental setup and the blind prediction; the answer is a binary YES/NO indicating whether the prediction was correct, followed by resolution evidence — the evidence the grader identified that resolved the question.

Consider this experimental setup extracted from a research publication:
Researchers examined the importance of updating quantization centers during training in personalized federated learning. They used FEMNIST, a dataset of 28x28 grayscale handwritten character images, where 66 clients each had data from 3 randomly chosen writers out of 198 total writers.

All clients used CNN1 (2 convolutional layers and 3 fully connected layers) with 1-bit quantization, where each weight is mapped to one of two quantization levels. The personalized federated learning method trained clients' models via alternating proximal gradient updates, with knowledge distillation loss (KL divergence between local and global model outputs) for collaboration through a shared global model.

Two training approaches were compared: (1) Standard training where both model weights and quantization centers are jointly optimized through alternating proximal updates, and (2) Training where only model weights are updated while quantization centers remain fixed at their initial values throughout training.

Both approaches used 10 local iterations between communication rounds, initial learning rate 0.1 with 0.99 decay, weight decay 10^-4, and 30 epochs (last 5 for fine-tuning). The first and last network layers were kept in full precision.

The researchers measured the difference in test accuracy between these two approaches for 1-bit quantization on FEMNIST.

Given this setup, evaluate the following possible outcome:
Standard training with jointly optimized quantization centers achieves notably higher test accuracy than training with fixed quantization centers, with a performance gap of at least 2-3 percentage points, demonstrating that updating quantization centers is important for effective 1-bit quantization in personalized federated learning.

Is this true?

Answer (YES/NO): YES